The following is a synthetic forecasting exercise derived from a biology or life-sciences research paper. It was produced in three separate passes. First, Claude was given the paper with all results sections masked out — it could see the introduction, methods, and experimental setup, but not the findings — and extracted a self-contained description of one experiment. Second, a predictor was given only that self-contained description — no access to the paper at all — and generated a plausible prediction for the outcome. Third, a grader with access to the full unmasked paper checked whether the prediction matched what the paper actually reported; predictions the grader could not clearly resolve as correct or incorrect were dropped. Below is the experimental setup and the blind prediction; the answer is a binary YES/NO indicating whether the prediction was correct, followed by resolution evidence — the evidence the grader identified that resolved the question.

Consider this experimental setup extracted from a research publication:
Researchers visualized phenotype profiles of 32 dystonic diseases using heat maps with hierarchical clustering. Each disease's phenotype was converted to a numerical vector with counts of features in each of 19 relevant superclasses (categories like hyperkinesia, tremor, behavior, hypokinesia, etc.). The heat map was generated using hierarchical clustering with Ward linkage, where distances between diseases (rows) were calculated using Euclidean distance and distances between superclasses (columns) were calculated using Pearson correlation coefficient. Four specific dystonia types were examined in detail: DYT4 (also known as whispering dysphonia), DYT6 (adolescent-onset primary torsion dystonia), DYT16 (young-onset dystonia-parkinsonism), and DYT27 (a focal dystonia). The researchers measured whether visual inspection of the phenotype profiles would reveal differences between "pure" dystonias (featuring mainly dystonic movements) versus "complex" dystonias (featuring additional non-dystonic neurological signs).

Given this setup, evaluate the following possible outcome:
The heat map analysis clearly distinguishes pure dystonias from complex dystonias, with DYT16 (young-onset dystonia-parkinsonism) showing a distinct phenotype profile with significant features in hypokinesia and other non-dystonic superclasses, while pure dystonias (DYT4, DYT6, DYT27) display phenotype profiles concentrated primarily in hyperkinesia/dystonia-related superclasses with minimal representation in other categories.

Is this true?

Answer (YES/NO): NO